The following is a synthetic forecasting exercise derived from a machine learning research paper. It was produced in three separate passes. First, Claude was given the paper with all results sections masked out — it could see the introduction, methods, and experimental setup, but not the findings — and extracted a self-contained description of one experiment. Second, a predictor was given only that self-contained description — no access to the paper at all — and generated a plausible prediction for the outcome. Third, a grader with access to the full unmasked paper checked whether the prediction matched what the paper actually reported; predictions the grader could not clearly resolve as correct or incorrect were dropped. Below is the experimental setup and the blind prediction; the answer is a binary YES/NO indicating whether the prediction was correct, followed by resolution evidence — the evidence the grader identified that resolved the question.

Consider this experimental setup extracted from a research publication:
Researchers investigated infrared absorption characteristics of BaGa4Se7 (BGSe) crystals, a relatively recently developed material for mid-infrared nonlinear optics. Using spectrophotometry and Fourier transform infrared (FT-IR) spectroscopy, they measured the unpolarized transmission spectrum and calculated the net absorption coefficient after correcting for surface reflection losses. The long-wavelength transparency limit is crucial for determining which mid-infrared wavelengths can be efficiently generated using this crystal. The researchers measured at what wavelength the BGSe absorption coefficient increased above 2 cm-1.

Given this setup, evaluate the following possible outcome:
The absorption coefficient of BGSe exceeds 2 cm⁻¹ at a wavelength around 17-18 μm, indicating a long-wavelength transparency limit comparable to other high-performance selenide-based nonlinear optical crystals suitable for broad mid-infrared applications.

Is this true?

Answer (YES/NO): YES